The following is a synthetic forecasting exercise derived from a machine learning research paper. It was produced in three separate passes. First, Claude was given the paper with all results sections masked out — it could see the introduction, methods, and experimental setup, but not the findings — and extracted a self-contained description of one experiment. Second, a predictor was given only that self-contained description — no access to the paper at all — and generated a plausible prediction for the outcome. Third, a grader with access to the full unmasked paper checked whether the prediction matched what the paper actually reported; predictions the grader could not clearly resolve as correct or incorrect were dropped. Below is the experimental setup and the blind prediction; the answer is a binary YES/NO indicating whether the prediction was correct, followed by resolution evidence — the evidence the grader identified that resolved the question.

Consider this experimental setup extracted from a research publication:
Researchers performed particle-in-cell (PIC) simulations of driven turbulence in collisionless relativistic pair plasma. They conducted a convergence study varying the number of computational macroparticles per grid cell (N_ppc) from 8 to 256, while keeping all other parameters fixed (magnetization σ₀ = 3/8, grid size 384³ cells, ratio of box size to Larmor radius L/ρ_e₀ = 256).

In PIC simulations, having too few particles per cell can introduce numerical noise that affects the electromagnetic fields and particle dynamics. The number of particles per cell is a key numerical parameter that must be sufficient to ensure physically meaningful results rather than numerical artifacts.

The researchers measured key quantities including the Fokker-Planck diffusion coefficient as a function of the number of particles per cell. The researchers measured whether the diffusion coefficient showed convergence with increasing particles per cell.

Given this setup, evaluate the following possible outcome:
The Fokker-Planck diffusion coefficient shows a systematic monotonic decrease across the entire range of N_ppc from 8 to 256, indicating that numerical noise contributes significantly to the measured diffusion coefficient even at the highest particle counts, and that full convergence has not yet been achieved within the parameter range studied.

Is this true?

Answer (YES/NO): NO